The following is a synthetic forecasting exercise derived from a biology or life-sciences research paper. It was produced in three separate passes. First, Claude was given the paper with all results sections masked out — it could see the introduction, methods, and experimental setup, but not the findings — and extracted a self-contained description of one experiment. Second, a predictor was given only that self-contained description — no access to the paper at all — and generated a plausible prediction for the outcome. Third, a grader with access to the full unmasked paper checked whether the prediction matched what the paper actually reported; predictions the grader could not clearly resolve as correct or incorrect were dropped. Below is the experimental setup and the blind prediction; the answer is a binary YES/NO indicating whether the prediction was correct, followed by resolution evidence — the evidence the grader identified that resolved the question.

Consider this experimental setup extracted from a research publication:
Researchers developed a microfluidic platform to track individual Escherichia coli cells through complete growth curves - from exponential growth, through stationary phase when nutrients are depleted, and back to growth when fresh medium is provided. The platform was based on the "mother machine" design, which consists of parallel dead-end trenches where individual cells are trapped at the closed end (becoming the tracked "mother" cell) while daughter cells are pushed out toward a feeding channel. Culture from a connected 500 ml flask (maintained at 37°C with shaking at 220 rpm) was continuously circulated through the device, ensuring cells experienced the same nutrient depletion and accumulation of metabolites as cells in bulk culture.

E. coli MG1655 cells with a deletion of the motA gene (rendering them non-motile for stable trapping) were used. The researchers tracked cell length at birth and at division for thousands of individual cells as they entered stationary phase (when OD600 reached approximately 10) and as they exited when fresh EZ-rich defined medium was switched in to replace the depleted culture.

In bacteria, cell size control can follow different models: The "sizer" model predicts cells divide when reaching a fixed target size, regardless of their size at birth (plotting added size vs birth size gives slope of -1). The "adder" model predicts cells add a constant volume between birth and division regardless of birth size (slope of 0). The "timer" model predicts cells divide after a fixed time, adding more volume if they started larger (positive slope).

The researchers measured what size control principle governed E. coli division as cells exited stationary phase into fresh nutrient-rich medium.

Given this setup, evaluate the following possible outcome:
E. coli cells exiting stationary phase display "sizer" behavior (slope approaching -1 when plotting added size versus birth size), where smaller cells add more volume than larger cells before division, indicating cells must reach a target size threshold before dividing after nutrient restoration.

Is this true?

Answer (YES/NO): YES